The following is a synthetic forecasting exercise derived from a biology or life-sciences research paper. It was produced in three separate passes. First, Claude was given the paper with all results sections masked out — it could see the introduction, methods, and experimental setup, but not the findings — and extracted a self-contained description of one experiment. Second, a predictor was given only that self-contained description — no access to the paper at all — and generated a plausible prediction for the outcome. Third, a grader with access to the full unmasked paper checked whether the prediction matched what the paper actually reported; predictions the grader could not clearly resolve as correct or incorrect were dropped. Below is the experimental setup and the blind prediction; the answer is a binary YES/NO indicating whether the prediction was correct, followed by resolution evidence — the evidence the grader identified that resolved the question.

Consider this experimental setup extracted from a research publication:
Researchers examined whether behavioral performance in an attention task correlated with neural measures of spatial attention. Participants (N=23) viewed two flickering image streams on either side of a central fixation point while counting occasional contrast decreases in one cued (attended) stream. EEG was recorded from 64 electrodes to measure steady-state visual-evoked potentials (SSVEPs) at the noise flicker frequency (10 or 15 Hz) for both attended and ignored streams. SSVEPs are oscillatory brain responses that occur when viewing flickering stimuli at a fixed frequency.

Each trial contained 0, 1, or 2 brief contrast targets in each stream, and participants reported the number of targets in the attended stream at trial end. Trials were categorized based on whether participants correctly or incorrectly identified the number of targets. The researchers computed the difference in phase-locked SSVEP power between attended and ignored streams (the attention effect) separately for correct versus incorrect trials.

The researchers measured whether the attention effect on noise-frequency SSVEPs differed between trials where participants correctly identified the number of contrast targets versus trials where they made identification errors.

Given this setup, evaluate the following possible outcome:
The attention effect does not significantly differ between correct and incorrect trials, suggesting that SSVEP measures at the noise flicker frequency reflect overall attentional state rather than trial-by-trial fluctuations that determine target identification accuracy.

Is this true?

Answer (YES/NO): NO